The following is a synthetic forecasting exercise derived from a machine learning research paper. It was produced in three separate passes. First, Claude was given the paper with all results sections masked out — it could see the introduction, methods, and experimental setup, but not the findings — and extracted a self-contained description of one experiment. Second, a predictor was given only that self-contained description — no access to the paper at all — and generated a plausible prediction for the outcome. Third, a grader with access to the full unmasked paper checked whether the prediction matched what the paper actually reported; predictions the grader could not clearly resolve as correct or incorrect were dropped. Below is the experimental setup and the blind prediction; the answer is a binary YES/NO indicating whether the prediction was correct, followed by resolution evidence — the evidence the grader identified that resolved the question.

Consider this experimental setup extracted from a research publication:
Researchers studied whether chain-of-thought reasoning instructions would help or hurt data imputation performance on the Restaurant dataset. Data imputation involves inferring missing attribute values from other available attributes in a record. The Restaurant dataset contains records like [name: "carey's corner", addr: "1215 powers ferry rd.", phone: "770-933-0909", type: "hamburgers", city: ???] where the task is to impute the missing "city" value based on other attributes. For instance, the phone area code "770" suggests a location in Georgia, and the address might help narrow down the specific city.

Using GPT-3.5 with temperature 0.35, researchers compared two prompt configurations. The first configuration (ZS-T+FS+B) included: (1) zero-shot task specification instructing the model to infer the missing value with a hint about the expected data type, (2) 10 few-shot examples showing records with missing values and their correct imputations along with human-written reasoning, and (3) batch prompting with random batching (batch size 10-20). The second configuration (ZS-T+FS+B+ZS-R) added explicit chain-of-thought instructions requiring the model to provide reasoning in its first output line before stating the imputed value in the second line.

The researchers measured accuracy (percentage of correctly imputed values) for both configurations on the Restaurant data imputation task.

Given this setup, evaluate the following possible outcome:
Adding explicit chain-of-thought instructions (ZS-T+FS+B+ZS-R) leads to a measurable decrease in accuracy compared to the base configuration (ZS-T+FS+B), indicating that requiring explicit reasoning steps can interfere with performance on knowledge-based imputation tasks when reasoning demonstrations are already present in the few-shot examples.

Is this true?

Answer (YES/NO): NO